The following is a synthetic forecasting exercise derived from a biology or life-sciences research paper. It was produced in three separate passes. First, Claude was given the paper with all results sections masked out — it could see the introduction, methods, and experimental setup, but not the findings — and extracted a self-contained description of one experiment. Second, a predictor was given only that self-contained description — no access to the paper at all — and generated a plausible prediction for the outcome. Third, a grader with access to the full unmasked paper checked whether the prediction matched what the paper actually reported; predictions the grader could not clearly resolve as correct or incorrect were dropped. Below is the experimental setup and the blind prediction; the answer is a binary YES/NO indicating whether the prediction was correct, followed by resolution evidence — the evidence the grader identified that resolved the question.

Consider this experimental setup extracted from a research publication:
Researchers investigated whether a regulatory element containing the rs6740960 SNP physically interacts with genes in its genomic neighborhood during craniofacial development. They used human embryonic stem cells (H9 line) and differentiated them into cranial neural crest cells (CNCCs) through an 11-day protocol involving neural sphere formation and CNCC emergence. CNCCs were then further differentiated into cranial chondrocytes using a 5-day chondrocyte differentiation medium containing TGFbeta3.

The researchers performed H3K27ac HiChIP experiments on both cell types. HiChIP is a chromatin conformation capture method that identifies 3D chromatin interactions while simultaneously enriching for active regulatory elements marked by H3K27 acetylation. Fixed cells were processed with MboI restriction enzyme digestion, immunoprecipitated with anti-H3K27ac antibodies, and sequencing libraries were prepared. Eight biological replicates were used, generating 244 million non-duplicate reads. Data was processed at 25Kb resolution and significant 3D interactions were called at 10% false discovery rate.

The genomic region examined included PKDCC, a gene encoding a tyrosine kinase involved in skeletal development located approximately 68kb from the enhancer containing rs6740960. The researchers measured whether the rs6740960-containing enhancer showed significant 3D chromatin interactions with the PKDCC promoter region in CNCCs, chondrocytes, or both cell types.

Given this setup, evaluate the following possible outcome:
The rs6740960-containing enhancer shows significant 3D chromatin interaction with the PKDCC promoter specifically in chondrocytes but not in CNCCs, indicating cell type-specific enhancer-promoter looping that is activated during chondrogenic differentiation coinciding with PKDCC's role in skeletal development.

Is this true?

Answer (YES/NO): YES